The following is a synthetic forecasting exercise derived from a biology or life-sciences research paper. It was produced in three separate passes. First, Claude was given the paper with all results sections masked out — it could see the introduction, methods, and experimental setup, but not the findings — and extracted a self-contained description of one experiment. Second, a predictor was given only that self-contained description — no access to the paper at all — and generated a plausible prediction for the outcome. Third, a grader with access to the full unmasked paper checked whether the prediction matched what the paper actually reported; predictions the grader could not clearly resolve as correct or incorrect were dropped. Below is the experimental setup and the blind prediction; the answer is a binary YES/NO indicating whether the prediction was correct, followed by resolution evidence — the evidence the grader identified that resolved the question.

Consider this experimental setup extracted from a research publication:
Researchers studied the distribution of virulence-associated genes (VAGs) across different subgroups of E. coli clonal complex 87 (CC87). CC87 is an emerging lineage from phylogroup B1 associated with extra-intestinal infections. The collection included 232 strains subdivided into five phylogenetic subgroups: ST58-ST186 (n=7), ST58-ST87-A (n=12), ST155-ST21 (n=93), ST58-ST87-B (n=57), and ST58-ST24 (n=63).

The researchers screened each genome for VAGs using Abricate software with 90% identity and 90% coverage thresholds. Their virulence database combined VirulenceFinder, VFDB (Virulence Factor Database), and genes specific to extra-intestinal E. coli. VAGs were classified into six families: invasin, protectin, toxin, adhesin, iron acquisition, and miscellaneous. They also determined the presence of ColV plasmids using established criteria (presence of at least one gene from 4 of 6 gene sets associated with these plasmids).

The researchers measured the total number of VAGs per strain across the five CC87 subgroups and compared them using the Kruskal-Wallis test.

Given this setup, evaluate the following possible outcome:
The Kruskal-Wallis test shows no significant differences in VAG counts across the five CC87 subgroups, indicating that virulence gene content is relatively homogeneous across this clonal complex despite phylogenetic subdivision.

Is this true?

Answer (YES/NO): NO